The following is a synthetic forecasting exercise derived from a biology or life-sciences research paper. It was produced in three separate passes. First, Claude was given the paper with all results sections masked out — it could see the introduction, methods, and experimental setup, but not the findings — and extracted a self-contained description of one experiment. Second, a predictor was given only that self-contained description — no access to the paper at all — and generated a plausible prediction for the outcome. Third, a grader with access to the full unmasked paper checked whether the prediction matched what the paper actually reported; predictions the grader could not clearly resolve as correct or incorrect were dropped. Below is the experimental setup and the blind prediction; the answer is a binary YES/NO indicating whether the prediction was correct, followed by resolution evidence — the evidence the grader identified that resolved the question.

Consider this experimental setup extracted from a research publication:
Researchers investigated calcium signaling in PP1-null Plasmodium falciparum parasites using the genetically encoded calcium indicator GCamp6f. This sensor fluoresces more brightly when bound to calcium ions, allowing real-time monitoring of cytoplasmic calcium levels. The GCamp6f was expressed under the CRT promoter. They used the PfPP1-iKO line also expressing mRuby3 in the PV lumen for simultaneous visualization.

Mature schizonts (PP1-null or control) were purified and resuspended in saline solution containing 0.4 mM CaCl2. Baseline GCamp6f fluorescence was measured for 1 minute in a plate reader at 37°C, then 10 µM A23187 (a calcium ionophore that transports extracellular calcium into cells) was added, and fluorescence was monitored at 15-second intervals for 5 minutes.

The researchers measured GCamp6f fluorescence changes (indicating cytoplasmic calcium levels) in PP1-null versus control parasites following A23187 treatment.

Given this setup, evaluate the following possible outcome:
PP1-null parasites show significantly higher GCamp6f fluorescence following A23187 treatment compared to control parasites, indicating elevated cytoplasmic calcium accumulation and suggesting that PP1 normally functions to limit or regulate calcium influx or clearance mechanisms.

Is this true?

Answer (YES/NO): NO